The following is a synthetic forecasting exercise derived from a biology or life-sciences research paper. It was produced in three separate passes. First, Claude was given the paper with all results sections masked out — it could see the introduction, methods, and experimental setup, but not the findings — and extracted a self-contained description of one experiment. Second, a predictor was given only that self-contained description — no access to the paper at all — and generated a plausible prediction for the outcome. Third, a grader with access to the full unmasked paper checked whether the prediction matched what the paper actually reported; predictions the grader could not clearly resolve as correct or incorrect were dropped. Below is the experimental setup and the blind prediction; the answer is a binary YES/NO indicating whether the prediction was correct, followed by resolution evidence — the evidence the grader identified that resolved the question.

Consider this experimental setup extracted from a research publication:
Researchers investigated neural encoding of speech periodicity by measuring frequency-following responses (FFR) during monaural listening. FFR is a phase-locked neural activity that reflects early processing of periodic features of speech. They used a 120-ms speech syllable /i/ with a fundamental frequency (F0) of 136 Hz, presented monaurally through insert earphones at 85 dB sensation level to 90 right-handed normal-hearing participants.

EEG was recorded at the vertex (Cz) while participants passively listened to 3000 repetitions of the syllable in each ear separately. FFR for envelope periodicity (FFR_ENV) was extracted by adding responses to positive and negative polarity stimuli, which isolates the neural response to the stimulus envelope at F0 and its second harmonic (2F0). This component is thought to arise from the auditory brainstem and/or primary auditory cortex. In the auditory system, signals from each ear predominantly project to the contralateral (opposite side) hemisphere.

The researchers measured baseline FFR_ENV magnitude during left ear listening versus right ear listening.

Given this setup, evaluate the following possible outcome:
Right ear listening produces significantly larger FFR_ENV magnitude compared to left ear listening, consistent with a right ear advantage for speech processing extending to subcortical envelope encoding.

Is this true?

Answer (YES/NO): NO